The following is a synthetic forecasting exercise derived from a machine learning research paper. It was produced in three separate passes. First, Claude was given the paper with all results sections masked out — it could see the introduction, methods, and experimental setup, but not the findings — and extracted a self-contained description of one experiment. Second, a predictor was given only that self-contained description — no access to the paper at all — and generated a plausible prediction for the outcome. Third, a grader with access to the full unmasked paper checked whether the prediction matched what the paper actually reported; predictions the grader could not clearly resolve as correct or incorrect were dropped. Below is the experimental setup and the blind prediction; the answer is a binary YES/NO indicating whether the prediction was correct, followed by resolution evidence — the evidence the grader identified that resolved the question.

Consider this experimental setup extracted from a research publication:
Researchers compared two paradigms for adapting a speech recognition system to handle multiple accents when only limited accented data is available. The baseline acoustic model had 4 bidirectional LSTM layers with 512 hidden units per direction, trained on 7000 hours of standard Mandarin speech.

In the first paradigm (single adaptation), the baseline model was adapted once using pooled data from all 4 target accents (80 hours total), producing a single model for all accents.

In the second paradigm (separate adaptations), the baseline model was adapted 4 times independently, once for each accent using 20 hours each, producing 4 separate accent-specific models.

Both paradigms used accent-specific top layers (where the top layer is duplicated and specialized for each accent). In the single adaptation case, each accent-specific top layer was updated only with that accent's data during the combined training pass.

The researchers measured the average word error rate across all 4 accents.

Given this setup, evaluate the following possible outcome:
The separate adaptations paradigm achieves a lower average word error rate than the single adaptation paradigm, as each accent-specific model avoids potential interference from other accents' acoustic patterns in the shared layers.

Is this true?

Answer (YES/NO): YES